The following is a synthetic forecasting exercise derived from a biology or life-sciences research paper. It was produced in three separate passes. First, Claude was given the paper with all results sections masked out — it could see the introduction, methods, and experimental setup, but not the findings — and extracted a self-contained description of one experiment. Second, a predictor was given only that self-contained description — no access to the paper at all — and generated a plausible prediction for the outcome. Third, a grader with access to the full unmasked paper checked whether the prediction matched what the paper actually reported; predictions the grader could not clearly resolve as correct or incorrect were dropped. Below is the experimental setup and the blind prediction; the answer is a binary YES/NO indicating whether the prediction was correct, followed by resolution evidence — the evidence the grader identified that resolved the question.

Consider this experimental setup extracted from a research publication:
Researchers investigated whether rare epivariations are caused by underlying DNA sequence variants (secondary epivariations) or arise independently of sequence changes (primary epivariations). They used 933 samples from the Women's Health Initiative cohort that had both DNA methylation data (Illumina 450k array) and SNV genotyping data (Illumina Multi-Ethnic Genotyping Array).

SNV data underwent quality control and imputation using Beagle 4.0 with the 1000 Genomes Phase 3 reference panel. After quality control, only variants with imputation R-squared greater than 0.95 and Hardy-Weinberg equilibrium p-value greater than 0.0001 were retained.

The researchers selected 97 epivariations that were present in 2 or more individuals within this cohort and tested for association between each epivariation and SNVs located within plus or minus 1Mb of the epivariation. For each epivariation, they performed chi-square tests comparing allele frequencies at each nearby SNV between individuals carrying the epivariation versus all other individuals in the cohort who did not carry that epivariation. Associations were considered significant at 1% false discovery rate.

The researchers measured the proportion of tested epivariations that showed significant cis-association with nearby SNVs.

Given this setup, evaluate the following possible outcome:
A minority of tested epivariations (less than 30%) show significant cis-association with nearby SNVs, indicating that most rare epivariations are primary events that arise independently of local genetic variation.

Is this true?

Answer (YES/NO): NO